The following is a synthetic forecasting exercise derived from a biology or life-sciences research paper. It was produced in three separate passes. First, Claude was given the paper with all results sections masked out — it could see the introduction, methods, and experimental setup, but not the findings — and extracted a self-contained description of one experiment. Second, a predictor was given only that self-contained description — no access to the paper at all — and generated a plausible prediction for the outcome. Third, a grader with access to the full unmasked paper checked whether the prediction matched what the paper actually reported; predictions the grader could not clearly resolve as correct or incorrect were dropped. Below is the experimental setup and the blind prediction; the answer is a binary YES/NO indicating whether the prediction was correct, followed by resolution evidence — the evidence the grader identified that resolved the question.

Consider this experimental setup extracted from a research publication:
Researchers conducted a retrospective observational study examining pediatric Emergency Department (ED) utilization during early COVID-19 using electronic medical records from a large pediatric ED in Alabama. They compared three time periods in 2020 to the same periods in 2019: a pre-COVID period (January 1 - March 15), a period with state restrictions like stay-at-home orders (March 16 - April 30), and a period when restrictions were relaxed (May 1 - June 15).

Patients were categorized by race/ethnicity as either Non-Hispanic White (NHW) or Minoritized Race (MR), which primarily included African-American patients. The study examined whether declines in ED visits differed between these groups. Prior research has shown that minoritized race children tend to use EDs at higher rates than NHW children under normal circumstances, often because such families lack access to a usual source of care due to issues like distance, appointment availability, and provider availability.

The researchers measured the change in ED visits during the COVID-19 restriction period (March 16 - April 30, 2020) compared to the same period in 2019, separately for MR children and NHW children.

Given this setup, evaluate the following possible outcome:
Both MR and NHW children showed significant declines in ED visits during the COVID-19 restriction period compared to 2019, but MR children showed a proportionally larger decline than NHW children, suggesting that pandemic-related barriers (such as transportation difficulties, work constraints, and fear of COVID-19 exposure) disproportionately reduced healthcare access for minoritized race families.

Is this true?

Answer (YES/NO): YES